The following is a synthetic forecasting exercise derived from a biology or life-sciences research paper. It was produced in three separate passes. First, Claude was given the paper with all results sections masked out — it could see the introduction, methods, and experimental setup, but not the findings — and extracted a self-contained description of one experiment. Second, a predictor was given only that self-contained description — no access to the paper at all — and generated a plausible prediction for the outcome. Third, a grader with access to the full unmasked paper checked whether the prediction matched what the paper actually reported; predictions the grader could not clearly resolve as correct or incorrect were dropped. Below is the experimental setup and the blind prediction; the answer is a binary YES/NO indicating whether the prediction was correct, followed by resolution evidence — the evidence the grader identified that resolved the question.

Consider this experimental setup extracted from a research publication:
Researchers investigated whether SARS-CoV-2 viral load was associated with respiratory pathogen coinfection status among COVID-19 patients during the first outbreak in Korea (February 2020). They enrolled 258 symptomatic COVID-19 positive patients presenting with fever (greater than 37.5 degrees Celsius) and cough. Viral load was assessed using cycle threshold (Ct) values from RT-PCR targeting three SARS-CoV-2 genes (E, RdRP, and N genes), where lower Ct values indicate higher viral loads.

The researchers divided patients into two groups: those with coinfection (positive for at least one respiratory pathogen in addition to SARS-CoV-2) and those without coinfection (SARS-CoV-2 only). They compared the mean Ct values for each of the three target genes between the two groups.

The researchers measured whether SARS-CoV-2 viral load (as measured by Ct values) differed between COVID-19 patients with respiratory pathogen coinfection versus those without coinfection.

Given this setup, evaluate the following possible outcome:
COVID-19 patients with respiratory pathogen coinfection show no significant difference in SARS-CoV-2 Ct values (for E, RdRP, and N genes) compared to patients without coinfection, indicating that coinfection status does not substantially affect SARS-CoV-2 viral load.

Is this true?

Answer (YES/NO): YES